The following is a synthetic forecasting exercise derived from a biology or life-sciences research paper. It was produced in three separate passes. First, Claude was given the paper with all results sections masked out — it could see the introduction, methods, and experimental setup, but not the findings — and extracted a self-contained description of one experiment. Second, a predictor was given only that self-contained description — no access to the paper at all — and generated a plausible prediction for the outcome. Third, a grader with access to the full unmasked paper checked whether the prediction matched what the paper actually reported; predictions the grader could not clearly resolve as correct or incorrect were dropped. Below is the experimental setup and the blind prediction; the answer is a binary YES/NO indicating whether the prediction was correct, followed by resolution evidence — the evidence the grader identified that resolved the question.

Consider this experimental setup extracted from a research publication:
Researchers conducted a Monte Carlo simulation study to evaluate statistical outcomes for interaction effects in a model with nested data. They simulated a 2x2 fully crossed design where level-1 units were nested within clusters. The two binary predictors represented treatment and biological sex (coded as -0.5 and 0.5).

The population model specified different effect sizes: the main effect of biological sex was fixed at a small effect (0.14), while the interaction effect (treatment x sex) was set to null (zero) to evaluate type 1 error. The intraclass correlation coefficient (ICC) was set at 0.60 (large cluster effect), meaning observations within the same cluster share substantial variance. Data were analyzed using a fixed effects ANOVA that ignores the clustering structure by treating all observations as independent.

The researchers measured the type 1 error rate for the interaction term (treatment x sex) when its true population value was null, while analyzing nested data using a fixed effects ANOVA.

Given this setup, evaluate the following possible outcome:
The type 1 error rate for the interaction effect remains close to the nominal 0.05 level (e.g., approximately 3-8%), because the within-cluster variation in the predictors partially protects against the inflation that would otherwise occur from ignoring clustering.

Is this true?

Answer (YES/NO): NO